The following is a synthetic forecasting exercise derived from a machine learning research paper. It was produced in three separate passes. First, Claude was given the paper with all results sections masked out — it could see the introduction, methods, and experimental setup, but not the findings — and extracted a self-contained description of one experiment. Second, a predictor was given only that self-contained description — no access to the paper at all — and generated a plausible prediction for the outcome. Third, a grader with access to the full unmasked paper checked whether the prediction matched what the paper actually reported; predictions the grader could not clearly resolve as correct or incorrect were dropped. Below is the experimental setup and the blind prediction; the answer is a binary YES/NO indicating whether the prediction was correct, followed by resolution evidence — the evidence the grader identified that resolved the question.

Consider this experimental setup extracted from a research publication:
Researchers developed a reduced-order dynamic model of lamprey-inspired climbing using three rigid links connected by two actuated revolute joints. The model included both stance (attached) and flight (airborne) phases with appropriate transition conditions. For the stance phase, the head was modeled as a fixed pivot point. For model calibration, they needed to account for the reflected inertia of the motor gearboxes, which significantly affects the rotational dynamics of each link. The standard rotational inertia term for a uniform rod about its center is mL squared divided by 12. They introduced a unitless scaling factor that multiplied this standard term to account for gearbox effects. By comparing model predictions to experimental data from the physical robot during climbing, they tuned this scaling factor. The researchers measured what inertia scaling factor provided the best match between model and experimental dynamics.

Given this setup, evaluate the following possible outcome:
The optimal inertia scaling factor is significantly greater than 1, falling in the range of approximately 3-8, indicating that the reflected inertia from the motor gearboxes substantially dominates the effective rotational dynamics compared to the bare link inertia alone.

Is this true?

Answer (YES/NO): NO